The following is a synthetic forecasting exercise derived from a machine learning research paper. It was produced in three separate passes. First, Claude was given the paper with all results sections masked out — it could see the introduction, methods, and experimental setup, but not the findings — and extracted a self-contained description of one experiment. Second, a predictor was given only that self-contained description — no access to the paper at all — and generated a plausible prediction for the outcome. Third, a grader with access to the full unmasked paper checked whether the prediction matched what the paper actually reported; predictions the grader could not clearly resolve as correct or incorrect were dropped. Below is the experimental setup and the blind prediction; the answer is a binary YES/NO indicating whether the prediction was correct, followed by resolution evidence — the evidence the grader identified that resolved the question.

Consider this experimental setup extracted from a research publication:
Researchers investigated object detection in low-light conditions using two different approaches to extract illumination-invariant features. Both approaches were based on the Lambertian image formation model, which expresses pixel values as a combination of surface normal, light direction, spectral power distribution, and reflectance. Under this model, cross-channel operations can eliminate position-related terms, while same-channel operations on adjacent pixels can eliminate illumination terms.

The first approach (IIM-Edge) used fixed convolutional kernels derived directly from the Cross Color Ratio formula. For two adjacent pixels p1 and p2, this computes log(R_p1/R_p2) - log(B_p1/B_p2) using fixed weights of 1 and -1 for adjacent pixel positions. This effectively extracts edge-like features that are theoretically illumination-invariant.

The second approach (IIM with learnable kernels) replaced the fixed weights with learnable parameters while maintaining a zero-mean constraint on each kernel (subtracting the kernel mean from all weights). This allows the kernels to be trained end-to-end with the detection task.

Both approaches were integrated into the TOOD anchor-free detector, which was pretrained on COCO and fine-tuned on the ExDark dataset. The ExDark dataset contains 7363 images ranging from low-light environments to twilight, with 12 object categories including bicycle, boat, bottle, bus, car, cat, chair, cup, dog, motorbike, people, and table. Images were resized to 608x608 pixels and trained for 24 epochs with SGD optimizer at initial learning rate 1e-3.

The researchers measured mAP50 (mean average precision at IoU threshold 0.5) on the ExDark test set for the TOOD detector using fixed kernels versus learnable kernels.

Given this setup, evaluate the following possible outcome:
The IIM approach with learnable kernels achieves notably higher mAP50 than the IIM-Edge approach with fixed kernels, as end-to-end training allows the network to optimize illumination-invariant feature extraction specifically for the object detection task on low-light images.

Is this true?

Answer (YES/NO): YES